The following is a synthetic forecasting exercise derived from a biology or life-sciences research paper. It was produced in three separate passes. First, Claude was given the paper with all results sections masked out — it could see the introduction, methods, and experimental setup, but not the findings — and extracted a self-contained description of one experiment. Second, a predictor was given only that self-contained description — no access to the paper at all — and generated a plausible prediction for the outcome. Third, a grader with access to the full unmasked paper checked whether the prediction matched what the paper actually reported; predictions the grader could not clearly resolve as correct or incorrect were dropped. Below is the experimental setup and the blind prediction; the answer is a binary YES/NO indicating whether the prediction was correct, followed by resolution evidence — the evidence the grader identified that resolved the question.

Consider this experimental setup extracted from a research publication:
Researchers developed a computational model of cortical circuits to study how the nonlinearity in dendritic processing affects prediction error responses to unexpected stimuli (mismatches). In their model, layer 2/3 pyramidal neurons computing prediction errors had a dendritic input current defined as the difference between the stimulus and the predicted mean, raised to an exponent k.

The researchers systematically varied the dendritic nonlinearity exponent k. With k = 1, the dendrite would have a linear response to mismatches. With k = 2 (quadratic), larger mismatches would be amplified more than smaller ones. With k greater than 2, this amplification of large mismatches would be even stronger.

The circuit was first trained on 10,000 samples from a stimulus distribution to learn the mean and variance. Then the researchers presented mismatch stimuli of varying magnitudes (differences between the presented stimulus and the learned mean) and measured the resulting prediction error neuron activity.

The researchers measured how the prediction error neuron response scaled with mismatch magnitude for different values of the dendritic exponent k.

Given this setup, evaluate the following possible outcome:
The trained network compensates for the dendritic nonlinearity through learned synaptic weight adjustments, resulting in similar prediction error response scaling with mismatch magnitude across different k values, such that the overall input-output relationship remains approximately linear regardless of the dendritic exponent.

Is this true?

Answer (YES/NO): NO